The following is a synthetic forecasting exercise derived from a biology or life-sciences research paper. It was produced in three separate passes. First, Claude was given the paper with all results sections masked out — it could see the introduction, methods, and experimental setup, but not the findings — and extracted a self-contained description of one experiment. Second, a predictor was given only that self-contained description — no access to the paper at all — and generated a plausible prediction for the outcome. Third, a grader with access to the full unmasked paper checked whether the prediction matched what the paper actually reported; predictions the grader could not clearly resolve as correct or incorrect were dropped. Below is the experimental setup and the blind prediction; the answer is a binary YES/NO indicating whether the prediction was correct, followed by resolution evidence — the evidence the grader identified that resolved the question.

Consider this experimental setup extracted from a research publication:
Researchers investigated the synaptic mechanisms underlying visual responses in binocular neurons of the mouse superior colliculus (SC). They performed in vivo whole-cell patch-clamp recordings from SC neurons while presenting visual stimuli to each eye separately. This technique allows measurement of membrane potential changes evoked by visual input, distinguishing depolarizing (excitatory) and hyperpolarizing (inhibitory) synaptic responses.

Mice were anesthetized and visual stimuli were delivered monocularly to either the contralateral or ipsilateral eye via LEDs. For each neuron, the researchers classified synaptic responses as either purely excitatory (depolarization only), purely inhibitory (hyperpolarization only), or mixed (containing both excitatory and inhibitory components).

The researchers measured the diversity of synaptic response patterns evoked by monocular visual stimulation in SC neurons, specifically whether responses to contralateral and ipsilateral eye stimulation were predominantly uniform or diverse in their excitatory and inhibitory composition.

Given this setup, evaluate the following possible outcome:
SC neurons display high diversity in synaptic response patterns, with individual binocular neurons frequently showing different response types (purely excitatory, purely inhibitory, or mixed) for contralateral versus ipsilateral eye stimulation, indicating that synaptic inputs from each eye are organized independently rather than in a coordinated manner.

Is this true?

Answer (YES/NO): NO